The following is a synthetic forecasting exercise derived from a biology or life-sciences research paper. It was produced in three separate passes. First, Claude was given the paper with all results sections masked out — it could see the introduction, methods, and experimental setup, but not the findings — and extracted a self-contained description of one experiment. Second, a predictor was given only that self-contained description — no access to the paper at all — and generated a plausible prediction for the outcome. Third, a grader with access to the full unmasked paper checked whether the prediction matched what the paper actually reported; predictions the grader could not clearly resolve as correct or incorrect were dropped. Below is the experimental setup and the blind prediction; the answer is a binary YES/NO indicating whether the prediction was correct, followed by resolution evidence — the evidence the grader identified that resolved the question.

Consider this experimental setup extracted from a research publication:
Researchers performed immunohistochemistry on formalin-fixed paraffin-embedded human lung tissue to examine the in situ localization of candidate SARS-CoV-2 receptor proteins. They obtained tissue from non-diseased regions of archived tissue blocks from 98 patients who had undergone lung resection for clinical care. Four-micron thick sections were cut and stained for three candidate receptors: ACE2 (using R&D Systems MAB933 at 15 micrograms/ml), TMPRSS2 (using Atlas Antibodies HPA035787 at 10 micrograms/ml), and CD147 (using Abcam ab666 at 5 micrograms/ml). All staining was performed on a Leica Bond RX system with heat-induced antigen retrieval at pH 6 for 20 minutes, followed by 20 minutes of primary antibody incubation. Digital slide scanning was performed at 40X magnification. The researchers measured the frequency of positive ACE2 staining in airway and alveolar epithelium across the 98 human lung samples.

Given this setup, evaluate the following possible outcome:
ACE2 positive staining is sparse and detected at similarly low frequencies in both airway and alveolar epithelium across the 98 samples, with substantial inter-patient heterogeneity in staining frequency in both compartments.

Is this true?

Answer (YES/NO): NO